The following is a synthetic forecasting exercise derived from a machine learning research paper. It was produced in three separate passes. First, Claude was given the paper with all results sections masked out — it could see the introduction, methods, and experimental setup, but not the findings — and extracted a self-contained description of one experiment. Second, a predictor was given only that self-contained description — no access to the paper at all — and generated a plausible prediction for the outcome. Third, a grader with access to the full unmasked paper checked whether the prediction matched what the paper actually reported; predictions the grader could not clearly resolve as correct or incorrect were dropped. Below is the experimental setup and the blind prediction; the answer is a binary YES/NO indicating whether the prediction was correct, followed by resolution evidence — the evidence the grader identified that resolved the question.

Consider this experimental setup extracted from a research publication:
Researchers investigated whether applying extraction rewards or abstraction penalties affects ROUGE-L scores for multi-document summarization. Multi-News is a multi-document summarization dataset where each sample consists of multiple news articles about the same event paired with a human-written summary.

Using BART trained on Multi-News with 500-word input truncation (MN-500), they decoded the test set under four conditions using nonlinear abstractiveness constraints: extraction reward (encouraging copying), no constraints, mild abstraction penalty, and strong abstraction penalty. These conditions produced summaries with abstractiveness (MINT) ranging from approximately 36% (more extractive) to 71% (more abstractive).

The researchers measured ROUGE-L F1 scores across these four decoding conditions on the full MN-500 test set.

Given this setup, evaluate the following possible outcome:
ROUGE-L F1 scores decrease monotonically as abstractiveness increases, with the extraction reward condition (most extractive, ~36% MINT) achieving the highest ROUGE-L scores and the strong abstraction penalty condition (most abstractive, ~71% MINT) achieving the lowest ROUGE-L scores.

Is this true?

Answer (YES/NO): NO